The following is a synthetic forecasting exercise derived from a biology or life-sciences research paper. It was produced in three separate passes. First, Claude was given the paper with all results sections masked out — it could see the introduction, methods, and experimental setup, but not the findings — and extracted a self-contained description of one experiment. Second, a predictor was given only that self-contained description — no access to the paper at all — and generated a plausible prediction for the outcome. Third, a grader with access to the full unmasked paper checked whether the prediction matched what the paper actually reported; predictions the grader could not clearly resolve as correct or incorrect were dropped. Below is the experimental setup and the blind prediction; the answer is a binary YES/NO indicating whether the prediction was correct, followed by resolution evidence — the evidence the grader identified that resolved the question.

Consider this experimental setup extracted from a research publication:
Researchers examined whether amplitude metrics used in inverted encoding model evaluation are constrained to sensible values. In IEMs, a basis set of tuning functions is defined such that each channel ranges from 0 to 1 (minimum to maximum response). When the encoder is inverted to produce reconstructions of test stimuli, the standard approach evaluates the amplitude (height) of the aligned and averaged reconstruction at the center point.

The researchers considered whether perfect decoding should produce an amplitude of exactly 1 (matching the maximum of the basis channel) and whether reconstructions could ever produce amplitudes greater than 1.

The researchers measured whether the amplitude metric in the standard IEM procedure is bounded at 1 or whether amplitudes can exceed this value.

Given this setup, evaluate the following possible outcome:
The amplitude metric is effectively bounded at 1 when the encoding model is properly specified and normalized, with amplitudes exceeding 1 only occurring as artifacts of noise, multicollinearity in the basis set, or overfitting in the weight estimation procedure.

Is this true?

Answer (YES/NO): NO